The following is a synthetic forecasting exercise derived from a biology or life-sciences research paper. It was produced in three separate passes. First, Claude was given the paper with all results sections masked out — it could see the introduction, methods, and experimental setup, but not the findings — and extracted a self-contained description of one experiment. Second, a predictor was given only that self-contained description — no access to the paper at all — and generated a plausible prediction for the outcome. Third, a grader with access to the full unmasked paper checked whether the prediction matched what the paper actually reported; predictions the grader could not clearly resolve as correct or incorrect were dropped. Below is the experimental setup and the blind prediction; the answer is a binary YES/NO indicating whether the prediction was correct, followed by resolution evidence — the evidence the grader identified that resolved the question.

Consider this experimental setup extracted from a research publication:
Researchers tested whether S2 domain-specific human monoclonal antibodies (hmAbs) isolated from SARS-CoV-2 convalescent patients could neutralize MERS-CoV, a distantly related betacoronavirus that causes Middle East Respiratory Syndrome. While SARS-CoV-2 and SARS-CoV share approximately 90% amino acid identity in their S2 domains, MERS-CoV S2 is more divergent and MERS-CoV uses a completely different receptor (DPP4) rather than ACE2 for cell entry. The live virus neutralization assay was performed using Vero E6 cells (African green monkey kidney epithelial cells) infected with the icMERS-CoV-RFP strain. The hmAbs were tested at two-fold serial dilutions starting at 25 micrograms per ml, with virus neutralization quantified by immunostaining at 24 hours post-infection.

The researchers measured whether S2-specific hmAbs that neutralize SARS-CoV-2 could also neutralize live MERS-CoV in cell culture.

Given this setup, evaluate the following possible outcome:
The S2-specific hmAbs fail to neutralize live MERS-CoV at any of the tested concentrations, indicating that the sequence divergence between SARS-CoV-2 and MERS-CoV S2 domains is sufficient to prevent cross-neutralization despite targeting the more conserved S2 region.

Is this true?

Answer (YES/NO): NO